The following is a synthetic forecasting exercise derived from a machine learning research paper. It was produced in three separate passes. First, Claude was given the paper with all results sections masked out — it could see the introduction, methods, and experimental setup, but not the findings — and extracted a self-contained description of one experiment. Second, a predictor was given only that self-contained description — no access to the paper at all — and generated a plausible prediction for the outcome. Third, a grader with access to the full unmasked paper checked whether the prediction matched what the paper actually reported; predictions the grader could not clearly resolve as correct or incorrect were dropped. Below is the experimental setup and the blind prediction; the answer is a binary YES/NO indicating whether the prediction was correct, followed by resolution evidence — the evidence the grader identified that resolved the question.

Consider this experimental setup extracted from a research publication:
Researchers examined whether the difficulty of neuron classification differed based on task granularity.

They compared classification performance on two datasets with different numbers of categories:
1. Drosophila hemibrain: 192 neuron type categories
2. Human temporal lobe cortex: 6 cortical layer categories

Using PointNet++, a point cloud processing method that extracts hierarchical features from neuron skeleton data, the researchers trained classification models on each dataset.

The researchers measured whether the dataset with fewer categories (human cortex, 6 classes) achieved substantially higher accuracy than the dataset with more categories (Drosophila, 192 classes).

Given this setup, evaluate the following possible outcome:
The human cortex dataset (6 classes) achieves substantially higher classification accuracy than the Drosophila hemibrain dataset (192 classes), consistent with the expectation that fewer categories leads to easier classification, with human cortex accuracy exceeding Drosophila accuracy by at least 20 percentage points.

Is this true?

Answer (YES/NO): NO